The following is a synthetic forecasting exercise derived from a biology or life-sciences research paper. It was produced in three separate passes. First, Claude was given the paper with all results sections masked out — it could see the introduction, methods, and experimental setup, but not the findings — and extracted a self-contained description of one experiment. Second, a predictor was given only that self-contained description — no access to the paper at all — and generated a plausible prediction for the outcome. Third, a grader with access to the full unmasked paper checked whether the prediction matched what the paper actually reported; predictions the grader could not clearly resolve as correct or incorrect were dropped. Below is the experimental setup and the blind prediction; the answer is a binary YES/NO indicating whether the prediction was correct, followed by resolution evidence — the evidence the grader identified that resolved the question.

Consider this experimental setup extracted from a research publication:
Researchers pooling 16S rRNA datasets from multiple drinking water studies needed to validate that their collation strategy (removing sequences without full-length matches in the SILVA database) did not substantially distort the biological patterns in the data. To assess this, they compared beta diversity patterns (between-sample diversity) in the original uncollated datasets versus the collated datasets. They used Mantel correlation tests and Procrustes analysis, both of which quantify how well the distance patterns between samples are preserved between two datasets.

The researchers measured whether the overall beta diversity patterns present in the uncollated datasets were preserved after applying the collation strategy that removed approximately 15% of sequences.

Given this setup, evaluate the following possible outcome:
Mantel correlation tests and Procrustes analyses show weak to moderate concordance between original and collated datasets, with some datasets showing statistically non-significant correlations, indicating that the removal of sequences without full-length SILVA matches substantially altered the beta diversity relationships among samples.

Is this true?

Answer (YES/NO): NO